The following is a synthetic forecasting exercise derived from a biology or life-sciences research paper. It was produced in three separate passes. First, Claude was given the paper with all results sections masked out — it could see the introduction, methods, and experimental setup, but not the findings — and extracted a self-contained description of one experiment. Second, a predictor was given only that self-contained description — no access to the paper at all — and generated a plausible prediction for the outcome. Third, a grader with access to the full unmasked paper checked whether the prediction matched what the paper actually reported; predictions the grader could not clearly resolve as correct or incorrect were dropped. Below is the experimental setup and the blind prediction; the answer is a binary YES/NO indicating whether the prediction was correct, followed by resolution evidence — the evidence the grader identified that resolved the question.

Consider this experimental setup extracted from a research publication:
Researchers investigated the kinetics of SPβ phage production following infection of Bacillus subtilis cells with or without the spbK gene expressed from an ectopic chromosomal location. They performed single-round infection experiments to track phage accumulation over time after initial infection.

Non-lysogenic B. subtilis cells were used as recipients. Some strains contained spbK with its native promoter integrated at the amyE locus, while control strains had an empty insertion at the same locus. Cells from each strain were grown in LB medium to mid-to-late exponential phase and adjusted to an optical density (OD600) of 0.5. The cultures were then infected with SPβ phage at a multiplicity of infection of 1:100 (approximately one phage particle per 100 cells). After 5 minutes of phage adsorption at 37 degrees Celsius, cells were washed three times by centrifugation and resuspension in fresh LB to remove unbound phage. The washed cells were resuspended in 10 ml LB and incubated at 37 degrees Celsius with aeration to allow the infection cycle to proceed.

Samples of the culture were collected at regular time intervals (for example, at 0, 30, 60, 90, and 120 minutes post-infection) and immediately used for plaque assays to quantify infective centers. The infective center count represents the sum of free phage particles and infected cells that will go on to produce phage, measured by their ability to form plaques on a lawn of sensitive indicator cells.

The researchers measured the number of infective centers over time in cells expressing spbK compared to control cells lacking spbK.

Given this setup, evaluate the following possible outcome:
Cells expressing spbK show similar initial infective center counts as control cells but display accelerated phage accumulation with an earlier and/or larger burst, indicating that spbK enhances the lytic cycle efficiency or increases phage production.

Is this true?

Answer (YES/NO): NO